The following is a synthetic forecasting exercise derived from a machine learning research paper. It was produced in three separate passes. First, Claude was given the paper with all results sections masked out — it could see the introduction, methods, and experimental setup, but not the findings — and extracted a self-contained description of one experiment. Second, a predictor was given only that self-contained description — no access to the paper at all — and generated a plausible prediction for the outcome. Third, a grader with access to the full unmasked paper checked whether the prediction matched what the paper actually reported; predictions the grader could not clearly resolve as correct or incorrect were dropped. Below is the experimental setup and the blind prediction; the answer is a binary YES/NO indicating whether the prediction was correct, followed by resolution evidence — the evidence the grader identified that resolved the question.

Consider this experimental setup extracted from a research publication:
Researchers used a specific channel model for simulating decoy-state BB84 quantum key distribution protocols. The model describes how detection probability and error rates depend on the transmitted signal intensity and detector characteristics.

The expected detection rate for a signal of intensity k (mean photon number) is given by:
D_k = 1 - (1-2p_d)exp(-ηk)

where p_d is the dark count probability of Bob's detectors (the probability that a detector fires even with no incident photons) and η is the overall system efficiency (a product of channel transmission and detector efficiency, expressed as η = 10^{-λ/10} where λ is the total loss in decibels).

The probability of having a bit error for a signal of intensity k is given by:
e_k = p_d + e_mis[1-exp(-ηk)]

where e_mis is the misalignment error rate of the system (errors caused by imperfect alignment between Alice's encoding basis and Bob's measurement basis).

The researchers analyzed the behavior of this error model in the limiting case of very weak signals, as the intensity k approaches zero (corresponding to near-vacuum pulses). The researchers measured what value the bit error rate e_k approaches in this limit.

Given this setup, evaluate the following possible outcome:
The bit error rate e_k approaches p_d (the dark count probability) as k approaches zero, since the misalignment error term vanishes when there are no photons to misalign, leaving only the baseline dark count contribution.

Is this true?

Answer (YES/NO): YES